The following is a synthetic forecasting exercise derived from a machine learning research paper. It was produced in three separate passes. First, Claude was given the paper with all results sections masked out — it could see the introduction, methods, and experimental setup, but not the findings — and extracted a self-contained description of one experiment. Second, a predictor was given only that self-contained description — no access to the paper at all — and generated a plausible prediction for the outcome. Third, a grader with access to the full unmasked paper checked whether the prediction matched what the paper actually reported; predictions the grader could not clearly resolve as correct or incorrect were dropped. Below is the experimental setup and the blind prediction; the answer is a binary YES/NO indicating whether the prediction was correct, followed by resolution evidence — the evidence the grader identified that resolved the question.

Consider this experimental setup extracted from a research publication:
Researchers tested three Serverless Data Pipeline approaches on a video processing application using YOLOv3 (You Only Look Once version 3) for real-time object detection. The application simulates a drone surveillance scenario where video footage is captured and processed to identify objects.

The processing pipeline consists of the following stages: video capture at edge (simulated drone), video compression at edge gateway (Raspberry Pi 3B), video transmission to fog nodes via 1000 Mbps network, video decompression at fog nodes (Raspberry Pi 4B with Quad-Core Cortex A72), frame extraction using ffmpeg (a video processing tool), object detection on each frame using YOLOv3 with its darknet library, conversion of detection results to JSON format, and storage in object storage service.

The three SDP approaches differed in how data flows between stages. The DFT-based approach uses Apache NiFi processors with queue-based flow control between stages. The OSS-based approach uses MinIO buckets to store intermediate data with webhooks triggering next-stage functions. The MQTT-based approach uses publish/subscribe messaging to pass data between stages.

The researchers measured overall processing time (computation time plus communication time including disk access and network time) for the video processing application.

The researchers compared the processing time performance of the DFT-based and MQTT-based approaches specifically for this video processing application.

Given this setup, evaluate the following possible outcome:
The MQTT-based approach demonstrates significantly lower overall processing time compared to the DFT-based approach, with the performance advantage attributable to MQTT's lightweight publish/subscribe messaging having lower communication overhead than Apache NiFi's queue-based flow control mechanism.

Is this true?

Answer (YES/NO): NO